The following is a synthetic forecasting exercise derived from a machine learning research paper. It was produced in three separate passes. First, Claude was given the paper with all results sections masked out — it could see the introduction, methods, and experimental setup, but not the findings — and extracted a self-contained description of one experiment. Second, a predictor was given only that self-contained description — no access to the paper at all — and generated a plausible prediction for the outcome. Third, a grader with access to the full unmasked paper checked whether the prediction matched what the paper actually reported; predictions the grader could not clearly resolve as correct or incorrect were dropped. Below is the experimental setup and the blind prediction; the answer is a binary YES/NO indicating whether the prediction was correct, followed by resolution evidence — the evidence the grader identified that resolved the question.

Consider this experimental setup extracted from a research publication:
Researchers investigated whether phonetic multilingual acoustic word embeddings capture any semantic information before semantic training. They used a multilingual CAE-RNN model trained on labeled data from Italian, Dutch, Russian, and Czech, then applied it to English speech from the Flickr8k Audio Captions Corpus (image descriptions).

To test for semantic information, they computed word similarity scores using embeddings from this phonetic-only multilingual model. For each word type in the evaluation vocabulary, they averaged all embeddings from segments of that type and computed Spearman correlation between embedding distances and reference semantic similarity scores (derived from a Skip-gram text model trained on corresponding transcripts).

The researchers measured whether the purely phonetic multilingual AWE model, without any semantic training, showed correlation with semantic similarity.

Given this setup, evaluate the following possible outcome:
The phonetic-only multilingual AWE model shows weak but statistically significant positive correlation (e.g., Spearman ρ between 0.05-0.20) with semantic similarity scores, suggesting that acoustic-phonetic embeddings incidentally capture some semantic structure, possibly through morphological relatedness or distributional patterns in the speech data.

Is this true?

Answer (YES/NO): NO